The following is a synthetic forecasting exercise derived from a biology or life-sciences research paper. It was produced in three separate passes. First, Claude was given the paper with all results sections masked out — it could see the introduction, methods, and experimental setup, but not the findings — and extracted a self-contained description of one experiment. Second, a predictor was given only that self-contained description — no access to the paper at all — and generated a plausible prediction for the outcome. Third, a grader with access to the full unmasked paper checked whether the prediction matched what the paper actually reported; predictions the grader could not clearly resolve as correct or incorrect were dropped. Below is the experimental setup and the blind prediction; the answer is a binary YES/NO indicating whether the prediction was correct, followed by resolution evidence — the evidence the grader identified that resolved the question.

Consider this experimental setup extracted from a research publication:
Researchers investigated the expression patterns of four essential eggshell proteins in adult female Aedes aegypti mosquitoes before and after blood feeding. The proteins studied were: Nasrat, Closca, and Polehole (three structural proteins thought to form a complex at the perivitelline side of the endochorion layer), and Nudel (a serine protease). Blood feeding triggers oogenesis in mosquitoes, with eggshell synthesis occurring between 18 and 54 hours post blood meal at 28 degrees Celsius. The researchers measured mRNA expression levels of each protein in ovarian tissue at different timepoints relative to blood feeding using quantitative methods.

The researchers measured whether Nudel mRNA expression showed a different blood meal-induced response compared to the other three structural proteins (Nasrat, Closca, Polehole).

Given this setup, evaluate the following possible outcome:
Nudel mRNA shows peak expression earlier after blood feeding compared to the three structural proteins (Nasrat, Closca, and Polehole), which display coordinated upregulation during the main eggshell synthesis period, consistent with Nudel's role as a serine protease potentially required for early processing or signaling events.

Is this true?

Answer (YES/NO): NO